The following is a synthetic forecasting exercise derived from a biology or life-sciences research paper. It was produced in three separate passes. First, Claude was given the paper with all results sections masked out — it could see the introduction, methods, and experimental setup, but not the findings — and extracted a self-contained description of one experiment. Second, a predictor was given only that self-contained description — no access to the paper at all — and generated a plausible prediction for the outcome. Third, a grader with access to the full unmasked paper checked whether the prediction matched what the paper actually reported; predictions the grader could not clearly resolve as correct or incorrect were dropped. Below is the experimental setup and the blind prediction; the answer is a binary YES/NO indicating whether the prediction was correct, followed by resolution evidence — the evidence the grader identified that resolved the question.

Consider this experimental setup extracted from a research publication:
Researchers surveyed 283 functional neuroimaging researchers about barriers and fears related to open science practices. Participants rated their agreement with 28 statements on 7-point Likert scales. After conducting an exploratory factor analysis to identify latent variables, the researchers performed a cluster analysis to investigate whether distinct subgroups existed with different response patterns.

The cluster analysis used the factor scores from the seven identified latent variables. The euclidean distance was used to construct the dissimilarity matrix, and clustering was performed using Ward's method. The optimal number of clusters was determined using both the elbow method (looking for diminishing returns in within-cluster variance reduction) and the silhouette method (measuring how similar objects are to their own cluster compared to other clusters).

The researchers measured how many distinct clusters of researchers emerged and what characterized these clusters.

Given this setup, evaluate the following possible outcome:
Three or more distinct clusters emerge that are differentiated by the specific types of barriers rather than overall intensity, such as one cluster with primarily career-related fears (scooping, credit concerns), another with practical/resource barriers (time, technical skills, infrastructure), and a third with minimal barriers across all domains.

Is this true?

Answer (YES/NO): NO